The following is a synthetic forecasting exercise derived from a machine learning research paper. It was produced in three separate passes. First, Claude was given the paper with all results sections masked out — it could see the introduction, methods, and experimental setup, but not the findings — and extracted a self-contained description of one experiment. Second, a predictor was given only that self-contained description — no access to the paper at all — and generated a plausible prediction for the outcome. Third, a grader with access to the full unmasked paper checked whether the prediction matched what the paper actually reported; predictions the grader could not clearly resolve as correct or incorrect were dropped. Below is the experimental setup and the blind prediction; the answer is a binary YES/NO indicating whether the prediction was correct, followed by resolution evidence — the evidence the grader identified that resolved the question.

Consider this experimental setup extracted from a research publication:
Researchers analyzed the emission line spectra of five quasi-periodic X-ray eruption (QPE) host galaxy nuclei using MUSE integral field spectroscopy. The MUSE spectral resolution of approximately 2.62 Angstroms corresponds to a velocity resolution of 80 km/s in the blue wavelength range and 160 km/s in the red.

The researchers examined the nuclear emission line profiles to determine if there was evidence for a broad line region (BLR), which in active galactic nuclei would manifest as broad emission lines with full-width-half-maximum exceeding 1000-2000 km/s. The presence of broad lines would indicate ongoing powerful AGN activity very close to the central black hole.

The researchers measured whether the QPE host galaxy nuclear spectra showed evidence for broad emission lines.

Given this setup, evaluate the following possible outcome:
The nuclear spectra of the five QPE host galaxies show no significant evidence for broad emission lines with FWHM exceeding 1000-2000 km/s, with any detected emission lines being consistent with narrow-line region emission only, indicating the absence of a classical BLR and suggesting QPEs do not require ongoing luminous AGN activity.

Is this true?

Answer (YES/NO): YES